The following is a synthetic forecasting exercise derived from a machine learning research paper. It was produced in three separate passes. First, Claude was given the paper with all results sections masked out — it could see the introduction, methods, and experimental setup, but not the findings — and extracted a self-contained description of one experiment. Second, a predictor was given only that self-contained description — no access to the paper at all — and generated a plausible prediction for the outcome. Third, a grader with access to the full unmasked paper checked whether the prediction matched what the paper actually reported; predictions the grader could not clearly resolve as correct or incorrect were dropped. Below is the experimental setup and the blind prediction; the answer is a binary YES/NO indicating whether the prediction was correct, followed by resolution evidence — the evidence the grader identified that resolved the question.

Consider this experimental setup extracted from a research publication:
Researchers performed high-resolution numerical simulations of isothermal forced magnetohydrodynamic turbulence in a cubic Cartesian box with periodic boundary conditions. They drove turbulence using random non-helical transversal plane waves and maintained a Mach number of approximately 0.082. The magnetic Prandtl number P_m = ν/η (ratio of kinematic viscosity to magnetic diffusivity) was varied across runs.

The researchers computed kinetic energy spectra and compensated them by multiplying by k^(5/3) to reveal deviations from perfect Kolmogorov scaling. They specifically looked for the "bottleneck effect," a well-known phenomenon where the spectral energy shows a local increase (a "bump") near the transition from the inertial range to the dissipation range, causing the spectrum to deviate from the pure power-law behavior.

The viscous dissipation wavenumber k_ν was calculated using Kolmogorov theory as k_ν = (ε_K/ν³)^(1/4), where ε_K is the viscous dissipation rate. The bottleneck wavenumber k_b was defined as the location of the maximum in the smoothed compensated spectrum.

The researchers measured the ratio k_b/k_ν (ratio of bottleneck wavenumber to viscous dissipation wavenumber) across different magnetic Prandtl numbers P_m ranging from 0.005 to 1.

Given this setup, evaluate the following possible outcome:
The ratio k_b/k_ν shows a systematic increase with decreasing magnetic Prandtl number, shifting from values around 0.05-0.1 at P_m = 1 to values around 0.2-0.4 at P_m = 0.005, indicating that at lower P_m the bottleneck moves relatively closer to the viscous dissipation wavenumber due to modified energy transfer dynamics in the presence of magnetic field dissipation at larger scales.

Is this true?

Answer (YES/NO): NO